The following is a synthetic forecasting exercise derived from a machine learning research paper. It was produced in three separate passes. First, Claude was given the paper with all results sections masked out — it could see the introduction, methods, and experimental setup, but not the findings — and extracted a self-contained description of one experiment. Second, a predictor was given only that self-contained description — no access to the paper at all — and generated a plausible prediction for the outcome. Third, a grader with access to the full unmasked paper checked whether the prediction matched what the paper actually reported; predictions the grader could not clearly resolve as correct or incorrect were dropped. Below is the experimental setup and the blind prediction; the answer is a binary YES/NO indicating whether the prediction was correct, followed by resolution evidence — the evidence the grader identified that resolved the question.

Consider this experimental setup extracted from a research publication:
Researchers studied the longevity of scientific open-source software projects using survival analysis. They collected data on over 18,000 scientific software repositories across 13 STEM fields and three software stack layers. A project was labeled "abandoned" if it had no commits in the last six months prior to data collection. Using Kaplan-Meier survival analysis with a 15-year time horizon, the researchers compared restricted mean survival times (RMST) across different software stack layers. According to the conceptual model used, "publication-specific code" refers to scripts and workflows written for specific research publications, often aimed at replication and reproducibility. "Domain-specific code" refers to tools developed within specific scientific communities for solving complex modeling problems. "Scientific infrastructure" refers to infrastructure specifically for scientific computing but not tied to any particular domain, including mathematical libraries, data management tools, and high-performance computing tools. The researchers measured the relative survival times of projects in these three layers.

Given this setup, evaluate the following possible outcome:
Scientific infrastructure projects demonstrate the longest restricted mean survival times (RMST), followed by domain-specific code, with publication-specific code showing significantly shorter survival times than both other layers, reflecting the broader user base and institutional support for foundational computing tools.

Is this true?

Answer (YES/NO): YES